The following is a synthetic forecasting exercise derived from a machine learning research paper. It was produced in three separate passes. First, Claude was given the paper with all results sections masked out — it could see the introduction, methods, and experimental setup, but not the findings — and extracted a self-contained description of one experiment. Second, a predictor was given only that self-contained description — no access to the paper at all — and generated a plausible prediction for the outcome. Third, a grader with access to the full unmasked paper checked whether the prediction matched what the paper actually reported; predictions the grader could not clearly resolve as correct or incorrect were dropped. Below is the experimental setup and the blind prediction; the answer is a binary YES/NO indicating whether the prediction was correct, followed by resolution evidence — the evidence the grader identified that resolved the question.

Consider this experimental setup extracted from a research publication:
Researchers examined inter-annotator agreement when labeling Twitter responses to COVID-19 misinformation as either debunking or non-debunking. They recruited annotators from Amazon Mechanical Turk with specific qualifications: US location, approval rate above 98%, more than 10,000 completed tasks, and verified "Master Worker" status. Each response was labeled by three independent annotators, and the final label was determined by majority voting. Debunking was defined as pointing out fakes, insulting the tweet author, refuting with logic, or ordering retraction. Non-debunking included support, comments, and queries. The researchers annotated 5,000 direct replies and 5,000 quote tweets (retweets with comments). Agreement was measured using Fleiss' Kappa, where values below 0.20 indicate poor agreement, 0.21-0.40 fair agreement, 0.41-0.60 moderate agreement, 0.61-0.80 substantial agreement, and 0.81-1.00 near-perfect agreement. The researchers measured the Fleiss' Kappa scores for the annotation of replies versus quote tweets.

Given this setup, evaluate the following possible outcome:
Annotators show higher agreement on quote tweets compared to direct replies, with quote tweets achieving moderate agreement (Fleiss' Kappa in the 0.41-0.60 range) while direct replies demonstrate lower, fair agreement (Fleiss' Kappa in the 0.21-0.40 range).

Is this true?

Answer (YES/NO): NO